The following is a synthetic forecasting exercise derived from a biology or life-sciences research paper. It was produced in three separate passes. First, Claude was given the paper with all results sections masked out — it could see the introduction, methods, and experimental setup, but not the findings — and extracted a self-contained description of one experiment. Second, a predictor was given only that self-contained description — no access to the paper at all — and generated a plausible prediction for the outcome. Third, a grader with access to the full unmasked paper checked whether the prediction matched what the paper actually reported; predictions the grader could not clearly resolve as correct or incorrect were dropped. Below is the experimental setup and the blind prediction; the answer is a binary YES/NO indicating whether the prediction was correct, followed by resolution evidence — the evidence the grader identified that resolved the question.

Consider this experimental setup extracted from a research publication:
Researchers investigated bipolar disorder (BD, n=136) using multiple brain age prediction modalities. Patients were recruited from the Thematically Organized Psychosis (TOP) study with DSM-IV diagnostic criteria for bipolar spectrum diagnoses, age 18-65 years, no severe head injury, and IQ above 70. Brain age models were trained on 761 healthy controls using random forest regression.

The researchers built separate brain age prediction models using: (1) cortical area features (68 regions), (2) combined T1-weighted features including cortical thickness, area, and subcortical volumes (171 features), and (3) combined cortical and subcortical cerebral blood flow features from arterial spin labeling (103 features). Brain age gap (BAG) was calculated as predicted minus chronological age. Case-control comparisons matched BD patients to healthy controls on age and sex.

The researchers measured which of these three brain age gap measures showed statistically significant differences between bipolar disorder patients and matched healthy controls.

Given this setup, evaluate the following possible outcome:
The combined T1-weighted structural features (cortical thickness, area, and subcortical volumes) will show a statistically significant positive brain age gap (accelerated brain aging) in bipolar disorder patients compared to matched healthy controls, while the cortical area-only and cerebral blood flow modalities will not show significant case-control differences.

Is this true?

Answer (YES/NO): NO